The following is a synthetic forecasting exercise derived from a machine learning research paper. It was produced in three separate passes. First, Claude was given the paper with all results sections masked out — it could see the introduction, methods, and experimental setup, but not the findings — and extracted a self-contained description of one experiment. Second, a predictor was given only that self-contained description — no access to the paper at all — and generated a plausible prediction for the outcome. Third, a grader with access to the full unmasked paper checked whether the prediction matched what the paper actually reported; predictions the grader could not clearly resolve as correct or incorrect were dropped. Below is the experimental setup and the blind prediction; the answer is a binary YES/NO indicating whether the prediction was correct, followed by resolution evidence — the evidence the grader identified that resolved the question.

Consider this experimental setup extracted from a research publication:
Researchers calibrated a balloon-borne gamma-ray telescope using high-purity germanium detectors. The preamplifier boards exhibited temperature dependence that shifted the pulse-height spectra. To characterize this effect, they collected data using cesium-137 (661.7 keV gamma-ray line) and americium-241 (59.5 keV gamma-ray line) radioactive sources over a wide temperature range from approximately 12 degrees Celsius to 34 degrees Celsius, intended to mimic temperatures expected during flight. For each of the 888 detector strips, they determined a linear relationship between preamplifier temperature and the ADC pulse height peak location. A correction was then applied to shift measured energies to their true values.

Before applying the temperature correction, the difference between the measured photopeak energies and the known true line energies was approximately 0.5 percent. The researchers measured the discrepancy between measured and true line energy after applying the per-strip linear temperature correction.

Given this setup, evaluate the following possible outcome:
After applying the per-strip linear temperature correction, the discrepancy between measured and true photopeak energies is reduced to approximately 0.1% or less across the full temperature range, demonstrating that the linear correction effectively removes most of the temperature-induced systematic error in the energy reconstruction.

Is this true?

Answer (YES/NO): YES